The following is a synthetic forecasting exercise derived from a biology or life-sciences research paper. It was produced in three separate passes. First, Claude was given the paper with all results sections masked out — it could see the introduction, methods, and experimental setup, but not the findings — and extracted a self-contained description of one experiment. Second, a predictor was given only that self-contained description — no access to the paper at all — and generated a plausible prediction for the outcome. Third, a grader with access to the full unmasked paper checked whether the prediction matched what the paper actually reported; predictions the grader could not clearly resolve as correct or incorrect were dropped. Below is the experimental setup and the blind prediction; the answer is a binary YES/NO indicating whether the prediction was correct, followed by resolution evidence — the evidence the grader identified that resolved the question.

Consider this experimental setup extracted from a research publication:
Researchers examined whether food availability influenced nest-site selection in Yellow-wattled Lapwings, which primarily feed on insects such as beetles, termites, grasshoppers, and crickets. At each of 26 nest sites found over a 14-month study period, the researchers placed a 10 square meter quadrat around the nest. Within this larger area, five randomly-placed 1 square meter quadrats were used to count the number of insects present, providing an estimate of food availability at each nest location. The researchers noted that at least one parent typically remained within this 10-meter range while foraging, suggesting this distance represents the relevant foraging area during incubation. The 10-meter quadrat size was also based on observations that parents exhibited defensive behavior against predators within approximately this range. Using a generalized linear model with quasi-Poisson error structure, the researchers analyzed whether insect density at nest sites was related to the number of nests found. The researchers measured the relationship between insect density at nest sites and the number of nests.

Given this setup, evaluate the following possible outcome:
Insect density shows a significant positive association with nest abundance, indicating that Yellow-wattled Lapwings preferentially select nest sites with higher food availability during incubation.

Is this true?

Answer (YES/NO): NO